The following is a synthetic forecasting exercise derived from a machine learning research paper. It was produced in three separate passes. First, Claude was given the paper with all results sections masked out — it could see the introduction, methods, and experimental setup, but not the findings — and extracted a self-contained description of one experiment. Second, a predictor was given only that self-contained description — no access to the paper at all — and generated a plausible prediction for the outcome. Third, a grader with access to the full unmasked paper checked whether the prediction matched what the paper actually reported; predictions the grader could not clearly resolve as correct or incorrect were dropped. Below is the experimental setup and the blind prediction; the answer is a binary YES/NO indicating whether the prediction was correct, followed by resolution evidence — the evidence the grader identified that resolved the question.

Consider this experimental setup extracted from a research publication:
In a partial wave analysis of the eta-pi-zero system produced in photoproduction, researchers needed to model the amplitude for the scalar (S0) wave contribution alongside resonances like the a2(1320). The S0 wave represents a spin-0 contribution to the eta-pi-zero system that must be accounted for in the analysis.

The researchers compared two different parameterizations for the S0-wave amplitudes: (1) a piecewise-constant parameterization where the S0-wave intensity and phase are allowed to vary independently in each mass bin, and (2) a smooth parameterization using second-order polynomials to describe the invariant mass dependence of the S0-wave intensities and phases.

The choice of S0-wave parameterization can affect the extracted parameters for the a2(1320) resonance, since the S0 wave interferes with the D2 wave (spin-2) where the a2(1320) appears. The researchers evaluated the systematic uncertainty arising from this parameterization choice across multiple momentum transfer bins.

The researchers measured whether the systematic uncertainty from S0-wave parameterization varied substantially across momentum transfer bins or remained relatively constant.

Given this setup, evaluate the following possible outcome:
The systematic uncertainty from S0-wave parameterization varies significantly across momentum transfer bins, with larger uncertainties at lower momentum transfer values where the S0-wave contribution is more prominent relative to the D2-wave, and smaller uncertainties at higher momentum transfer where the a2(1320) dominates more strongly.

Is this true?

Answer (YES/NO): NO